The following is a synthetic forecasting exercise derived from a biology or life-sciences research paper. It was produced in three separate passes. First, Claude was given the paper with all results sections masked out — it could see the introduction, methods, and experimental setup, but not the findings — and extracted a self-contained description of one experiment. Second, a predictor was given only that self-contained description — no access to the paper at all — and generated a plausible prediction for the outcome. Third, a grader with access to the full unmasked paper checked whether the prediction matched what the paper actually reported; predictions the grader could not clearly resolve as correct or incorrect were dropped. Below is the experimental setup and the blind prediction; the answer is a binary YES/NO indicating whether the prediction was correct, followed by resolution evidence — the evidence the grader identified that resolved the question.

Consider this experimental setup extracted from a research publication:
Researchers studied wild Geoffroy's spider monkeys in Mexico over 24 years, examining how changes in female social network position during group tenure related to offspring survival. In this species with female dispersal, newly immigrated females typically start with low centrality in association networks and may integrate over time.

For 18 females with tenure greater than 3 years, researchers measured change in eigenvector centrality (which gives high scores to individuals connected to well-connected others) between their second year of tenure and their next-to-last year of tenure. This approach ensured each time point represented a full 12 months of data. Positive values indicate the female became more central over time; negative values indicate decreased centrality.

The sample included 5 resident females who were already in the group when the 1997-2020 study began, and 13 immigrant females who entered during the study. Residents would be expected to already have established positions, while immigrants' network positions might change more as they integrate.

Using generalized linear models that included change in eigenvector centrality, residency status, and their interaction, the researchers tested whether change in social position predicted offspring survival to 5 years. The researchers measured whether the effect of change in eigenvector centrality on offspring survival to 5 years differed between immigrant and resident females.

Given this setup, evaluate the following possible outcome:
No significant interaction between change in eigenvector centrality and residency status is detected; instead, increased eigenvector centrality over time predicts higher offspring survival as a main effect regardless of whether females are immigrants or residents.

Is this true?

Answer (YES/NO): NO